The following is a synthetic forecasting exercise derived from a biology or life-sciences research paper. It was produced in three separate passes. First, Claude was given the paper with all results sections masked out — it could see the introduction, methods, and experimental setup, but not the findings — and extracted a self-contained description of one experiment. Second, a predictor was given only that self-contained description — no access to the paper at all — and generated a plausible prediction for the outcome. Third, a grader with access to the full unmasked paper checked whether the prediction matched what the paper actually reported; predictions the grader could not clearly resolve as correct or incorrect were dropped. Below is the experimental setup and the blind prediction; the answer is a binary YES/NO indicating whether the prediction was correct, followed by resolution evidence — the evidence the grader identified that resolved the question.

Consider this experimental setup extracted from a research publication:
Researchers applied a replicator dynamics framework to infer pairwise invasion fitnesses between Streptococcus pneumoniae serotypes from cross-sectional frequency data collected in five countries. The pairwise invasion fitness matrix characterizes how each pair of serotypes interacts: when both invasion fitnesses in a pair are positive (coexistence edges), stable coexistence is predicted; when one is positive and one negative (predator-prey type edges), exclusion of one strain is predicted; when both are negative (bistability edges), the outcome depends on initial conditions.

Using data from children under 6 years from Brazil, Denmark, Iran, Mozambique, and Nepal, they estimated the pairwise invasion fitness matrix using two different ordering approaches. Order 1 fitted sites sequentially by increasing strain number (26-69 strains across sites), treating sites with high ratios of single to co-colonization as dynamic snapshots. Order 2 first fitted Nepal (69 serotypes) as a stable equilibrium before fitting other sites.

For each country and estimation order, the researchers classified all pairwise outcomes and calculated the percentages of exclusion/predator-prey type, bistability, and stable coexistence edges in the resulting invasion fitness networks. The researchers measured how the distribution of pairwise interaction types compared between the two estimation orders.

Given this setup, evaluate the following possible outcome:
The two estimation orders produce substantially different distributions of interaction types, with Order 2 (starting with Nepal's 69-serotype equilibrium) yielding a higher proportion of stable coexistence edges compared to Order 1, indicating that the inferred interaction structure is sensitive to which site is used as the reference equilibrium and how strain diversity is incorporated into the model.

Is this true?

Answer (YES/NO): YES